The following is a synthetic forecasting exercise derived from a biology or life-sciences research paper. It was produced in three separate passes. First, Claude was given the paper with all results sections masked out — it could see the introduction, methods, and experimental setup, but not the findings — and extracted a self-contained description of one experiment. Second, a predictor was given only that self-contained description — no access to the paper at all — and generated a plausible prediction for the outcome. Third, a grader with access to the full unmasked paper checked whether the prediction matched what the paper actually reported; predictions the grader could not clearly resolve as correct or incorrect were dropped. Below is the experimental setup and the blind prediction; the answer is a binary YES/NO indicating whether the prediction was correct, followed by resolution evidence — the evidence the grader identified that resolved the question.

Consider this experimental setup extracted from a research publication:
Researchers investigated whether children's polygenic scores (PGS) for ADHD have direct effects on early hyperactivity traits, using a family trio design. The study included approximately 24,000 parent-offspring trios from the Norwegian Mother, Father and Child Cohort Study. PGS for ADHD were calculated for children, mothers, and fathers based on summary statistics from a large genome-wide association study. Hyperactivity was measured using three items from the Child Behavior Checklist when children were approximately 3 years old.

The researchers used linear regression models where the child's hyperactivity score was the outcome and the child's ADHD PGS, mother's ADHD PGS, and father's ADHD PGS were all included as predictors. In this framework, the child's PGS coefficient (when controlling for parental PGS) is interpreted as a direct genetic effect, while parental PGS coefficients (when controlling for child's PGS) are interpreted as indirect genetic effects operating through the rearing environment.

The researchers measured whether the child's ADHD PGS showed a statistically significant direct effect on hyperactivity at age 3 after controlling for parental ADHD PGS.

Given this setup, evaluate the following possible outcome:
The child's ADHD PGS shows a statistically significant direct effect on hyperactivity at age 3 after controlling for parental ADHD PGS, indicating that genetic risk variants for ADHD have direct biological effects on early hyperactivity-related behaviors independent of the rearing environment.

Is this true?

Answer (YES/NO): NO